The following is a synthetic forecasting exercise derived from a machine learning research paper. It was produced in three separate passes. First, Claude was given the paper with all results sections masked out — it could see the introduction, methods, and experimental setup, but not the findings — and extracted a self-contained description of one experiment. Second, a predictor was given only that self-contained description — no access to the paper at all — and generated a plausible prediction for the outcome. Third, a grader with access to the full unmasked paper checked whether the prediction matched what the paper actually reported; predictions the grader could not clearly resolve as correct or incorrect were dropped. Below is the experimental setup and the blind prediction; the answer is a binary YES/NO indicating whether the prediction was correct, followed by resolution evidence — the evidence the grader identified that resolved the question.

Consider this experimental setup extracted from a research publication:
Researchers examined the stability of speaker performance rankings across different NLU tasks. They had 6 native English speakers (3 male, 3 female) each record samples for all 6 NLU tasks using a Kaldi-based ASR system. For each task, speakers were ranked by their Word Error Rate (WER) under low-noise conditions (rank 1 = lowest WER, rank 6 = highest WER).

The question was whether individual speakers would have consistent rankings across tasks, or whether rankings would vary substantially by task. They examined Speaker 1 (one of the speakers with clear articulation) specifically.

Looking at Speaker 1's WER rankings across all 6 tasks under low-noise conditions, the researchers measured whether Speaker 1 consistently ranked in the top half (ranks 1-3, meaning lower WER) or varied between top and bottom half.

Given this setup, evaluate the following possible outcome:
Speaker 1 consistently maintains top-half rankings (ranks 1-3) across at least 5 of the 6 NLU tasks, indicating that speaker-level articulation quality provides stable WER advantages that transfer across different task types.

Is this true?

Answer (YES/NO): YES